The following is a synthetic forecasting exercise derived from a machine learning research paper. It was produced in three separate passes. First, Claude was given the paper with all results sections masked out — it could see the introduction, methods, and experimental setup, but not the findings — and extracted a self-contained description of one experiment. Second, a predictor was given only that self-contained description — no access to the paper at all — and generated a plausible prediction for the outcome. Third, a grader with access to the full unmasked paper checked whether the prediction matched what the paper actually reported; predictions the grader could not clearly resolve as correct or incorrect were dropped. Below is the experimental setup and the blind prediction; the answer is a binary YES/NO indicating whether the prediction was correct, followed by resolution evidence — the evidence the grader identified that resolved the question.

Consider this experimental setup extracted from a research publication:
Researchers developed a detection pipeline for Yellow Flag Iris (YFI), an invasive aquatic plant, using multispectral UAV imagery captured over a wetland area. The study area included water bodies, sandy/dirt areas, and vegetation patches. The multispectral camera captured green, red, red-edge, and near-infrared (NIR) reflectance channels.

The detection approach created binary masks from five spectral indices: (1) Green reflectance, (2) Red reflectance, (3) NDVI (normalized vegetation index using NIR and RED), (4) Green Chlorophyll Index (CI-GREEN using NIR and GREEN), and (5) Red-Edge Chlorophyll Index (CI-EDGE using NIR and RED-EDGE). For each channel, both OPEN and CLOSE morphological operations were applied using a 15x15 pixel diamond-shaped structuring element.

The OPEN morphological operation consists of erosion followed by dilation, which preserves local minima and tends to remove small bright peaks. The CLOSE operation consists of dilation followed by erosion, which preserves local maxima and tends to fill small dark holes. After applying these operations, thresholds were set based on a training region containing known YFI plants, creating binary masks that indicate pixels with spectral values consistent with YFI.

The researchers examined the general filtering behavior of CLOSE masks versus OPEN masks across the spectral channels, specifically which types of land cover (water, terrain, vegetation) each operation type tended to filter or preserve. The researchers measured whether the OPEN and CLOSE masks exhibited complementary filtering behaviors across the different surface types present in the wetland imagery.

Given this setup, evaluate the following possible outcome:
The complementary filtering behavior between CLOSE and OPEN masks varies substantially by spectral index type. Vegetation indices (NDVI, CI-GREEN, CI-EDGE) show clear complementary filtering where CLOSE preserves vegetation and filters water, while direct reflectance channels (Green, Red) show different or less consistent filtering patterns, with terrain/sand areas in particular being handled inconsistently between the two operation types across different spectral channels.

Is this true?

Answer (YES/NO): NO